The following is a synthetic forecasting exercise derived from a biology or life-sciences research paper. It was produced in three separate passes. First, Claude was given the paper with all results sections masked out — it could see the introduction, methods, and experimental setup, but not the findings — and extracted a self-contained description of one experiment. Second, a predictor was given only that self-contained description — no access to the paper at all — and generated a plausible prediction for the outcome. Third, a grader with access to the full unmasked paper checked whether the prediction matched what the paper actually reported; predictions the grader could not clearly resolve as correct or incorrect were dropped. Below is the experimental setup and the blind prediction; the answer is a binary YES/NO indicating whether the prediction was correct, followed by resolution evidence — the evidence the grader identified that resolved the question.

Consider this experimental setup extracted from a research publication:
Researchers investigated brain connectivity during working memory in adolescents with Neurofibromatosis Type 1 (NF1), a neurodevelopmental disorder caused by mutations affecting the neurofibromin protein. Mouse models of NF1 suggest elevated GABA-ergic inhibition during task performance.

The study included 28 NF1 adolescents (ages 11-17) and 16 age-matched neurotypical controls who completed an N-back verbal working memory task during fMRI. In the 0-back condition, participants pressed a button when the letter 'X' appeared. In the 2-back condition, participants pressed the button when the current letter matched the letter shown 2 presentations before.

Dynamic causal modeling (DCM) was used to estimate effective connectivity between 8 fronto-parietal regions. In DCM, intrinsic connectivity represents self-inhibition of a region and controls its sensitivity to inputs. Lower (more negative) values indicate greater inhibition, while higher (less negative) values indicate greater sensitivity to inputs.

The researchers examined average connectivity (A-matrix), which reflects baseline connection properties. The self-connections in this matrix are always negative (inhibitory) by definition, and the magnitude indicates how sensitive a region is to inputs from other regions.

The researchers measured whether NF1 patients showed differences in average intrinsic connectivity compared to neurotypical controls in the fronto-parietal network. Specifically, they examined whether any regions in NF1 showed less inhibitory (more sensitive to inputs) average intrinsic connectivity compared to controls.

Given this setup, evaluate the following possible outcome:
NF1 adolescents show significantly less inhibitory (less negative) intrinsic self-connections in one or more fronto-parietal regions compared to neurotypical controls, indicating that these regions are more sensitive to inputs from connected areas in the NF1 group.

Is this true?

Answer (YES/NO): YES